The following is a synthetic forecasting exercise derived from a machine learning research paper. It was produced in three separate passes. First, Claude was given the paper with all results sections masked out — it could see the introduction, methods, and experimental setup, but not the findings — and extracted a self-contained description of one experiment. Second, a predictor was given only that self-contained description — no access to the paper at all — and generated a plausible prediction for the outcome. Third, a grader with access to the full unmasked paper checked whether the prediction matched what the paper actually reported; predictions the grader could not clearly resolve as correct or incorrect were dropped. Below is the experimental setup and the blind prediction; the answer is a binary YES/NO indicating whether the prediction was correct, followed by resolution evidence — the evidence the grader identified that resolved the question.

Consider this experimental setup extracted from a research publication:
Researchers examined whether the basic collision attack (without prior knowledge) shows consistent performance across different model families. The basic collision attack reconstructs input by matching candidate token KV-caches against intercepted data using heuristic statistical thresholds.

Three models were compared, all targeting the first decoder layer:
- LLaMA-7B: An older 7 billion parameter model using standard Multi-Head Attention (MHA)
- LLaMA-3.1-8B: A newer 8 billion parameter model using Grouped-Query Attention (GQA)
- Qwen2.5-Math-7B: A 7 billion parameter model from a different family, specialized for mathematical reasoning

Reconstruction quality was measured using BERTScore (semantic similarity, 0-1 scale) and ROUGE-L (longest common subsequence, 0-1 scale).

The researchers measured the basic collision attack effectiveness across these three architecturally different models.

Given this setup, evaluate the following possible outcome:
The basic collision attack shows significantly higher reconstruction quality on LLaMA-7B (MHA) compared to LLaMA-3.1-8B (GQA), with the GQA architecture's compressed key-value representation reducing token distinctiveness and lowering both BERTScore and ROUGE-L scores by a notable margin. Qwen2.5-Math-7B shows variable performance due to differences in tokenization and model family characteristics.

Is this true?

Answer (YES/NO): NO